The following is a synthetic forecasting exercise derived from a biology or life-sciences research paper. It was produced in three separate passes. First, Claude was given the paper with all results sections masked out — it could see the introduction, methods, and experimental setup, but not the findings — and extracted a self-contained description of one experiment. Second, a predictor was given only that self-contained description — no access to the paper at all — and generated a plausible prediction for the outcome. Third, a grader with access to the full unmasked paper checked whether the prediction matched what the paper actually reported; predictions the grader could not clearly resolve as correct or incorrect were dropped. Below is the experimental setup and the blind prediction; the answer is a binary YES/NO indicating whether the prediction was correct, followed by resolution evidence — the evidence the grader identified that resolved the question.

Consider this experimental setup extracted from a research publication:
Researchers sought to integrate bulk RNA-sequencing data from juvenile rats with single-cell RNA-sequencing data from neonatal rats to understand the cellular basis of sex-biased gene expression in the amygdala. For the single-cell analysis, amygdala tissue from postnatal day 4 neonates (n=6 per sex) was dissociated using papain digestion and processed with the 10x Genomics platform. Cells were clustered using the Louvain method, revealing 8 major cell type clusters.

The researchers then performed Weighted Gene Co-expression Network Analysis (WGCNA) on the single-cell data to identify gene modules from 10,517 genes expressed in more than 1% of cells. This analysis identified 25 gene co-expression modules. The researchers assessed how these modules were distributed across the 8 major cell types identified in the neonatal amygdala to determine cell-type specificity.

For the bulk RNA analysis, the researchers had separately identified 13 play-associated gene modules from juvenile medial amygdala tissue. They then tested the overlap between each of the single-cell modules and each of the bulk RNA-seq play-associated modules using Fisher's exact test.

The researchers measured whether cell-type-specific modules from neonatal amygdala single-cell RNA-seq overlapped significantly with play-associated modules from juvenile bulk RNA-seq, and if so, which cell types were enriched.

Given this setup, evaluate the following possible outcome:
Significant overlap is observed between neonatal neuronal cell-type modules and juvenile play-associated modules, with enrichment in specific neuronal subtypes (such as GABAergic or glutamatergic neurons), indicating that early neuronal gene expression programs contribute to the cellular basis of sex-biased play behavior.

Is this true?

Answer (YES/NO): YES